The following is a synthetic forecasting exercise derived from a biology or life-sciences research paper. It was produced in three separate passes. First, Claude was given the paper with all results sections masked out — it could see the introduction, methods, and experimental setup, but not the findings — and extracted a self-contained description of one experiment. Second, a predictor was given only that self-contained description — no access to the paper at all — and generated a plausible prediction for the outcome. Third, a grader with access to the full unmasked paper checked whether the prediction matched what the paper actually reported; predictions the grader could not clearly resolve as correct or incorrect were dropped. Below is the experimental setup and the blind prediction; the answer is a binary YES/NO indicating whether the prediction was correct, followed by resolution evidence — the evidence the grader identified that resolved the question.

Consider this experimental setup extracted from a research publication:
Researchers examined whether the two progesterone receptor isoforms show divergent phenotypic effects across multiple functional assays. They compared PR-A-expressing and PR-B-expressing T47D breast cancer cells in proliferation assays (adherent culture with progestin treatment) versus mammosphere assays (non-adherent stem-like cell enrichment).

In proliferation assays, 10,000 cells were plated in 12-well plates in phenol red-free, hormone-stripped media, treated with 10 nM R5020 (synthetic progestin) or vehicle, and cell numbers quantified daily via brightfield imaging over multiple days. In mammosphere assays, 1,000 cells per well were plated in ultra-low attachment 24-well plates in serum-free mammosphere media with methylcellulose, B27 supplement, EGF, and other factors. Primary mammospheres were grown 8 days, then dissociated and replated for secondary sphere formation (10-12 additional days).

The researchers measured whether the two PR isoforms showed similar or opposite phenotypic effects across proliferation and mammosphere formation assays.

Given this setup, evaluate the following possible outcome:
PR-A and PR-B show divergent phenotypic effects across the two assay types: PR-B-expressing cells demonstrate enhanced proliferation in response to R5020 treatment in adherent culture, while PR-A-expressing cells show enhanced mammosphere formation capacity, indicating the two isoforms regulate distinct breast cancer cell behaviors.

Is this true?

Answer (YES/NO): YES